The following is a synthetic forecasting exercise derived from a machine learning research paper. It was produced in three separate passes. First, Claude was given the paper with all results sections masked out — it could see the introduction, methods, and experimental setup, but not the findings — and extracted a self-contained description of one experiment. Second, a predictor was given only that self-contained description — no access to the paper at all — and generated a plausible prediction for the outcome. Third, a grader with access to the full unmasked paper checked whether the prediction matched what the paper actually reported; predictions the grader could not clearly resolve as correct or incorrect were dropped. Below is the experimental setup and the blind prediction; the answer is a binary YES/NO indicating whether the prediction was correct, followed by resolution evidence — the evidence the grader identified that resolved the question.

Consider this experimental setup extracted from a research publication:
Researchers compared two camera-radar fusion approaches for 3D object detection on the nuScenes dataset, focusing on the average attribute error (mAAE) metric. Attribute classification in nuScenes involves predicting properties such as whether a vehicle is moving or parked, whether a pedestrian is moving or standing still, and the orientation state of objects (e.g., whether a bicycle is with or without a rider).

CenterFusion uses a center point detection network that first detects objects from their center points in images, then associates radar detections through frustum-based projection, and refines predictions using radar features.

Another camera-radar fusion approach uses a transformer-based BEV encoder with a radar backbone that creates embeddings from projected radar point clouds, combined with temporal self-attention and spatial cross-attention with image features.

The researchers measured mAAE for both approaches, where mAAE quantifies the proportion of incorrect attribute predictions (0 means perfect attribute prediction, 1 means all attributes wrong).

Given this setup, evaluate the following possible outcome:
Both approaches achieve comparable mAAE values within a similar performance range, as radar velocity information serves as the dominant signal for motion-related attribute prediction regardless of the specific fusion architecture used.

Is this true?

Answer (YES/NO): NO